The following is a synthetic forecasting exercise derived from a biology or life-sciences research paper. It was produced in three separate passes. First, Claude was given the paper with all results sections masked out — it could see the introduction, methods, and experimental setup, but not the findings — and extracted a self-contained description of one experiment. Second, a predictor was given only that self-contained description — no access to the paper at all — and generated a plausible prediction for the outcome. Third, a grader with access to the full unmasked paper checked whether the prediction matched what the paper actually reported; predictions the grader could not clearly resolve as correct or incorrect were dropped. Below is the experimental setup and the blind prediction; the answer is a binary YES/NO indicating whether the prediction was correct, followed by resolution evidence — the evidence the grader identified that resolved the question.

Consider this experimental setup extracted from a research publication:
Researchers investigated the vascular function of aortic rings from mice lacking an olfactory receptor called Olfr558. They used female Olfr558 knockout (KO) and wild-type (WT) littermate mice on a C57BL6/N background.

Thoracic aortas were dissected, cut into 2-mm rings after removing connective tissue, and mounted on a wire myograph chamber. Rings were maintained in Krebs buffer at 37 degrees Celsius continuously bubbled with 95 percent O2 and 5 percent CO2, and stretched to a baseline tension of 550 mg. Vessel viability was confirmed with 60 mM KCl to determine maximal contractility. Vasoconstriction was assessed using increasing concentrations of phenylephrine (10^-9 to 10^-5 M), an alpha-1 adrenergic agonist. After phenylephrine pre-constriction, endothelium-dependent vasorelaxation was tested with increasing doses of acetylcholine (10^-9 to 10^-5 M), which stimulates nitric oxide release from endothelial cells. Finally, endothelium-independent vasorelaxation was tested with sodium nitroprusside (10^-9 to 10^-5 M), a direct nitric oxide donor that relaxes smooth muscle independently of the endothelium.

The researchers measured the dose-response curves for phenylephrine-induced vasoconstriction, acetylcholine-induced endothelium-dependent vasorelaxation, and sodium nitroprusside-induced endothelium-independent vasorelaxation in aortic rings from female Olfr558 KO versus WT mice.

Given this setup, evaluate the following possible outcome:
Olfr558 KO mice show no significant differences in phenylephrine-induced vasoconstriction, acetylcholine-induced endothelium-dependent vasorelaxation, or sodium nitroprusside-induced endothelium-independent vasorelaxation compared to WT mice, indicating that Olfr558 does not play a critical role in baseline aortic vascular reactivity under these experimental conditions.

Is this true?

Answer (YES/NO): YES